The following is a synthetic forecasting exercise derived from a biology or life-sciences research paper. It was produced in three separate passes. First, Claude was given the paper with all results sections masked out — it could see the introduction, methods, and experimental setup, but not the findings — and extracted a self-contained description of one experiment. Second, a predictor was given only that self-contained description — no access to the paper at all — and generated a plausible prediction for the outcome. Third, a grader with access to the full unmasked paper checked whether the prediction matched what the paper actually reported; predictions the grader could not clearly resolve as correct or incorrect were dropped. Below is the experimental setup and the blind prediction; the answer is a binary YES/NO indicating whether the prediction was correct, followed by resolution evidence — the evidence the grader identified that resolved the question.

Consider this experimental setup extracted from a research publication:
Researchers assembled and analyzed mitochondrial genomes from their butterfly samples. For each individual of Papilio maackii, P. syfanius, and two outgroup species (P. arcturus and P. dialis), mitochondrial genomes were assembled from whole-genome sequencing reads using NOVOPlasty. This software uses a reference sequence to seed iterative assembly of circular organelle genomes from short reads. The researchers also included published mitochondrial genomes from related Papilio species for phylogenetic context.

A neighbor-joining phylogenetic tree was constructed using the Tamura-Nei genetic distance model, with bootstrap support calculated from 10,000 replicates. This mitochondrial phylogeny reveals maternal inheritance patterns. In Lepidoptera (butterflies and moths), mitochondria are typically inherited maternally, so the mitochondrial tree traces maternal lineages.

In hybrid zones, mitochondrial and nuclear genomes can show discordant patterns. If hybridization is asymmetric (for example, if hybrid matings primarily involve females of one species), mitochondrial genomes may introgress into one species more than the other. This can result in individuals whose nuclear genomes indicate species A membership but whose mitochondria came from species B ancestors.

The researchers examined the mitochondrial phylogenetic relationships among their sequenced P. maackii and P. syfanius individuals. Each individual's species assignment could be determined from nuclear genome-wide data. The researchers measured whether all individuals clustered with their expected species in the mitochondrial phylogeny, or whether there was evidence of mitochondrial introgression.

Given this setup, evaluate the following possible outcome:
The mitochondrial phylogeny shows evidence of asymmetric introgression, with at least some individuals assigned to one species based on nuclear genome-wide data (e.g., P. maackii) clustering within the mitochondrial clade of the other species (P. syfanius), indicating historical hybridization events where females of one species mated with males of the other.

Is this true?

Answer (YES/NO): NO